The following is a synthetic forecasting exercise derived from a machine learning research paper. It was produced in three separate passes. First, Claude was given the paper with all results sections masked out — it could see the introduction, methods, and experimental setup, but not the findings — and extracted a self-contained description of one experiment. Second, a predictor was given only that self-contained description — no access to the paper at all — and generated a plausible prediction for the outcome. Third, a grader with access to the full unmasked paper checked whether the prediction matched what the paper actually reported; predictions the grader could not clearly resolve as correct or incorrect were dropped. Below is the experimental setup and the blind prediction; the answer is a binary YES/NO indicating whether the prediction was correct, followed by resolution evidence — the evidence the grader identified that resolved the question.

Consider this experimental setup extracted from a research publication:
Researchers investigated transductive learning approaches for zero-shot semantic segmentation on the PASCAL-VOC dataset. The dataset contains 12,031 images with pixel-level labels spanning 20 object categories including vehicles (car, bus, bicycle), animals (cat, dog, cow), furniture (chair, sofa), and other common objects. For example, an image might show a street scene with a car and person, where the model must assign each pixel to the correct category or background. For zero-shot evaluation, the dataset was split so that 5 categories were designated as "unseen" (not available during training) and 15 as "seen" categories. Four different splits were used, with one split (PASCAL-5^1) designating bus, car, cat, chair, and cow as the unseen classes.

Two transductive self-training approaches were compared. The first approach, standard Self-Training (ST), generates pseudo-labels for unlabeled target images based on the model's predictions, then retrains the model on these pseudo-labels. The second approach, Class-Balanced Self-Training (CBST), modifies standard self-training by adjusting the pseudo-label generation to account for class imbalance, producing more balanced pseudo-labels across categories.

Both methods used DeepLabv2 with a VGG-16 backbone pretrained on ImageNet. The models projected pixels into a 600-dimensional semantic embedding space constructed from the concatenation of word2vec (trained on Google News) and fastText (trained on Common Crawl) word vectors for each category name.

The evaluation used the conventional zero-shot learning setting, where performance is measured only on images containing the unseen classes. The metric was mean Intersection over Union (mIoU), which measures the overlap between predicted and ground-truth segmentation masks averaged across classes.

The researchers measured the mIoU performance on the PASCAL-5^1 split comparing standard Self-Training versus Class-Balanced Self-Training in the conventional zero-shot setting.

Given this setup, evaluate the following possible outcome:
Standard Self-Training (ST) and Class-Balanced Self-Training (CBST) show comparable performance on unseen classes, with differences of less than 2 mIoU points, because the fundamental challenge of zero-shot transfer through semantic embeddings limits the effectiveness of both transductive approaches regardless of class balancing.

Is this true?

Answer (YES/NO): NO